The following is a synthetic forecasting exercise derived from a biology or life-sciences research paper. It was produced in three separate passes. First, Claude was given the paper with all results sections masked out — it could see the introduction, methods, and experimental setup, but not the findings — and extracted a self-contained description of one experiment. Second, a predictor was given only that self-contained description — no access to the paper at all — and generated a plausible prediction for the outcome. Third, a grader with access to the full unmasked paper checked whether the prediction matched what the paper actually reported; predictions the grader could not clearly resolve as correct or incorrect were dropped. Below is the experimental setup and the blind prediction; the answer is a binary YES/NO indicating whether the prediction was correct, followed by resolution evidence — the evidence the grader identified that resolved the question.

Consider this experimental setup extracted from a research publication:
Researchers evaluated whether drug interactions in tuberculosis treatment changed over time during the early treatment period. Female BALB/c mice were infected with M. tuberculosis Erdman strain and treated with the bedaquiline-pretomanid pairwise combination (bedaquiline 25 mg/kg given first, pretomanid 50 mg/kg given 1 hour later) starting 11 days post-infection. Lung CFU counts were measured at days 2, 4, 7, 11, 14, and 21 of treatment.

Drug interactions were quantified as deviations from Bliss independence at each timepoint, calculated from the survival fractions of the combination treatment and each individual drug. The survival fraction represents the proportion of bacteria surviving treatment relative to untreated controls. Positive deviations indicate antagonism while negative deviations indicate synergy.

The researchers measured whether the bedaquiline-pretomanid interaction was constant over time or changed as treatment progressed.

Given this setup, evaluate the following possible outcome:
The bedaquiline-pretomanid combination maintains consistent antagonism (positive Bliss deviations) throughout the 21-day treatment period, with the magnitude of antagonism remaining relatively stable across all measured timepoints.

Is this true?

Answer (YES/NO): NO